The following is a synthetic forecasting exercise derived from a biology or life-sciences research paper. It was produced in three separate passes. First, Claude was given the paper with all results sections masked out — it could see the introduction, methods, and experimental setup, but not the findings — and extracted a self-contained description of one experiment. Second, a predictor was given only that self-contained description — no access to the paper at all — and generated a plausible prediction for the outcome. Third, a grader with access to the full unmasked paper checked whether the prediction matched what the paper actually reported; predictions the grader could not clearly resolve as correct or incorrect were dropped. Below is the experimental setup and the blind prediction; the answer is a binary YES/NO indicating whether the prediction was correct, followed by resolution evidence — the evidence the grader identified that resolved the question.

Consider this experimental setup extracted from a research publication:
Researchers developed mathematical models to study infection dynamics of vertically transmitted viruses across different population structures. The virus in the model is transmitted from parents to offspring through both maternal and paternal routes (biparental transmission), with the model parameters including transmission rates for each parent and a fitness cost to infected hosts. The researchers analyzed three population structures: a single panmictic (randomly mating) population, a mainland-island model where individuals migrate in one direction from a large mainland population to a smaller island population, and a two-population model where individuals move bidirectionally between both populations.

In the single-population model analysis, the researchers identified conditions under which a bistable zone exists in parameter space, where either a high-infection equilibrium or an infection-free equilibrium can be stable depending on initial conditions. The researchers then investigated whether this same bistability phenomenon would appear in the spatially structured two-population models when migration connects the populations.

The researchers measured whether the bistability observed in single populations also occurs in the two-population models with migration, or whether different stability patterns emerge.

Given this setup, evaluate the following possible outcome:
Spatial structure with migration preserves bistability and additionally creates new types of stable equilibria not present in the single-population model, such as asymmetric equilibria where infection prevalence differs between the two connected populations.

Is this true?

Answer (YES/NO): YES